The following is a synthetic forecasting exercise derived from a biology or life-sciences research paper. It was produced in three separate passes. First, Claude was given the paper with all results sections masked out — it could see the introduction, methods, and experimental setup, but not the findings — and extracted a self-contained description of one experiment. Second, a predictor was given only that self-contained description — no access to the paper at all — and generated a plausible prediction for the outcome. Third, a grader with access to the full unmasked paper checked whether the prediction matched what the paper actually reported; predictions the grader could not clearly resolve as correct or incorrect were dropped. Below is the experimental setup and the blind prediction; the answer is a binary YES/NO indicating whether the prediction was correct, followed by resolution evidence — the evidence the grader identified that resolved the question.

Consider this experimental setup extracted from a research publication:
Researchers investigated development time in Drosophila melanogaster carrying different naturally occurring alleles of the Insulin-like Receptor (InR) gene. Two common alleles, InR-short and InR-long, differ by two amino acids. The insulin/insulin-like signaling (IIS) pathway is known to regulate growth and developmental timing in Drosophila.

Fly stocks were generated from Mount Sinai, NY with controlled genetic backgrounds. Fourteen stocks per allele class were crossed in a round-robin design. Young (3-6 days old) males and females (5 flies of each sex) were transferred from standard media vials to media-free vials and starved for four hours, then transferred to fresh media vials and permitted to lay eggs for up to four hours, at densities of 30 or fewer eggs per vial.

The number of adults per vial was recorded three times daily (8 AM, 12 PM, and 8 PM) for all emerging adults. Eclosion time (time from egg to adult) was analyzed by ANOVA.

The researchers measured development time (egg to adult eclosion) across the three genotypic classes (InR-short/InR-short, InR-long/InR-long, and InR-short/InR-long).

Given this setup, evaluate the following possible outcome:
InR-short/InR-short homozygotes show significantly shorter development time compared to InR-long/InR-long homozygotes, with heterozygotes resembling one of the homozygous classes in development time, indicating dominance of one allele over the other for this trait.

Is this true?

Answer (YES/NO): NO